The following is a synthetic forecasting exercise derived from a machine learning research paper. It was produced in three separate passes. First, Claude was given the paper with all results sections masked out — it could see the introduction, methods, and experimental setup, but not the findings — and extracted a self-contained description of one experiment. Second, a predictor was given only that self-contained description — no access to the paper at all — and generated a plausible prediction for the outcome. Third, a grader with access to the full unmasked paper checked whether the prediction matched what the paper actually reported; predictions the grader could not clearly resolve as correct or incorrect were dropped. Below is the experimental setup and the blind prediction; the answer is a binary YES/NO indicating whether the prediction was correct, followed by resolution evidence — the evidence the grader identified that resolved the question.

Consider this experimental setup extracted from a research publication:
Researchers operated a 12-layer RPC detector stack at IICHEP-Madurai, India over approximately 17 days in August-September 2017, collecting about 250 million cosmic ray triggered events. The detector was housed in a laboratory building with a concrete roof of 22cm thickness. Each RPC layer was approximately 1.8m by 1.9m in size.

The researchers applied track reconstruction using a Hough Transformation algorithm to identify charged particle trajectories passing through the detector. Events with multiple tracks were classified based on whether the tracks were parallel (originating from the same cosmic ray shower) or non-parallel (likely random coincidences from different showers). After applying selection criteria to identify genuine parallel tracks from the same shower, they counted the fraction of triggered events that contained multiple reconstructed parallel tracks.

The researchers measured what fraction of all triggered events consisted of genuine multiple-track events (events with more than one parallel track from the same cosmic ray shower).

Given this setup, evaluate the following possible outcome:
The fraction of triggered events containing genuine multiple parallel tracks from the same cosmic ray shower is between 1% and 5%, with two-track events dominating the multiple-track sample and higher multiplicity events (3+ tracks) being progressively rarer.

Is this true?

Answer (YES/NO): NO